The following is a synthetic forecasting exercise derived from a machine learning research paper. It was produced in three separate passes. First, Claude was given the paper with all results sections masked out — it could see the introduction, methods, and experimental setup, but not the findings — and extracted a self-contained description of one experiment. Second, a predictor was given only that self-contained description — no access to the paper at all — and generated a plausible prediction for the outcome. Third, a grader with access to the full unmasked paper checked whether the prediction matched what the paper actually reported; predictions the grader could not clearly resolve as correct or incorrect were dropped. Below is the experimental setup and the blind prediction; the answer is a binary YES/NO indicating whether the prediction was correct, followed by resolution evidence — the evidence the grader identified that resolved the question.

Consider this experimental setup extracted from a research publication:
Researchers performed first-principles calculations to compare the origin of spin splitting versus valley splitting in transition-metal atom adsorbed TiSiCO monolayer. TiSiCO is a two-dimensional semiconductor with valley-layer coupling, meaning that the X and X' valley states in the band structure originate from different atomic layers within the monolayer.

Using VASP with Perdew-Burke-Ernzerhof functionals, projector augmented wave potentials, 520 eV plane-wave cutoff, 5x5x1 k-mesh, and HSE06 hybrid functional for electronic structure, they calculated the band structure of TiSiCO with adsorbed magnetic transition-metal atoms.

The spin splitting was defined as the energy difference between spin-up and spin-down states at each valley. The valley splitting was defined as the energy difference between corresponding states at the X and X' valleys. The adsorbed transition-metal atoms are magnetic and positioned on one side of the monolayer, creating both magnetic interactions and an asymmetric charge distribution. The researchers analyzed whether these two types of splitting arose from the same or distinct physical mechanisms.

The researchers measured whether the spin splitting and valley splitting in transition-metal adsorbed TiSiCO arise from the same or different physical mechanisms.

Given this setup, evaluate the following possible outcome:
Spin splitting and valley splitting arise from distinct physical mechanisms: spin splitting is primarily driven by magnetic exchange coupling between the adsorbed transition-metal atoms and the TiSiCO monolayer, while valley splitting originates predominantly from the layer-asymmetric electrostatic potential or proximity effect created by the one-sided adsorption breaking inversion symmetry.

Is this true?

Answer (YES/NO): YES